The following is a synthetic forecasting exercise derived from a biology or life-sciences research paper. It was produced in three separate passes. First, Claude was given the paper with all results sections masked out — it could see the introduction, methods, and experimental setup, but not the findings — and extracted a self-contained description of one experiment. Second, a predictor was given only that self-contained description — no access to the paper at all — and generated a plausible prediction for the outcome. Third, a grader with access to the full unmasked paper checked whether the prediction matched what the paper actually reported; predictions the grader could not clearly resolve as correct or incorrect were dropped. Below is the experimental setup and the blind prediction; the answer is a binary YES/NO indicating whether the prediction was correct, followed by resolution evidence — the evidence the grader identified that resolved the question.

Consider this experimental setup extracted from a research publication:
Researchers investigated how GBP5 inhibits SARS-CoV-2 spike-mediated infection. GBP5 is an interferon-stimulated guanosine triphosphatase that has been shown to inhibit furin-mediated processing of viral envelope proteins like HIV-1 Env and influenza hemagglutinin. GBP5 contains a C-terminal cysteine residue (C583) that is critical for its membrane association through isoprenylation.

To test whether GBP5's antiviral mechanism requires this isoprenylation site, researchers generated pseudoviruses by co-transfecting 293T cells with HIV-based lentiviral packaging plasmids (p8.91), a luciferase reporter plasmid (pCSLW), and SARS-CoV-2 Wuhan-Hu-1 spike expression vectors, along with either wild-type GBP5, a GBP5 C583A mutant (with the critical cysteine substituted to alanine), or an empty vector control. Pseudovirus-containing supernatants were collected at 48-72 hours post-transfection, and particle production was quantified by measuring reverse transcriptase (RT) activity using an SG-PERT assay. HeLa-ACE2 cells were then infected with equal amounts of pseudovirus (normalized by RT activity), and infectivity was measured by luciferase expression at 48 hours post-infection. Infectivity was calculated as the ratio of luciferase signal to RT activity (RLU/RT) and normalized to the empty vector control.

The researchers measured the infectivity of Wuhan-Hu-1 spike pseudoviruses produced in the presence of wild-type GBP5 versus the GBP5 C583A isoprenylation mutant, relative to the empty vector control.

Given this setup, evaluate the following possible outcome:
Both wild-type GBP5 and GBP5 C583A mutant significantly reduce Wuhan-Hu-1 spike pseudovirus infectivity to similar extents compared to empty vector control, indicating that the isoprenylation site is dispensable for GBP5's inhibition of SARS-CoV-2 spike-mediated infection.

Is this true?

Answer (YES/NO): NO